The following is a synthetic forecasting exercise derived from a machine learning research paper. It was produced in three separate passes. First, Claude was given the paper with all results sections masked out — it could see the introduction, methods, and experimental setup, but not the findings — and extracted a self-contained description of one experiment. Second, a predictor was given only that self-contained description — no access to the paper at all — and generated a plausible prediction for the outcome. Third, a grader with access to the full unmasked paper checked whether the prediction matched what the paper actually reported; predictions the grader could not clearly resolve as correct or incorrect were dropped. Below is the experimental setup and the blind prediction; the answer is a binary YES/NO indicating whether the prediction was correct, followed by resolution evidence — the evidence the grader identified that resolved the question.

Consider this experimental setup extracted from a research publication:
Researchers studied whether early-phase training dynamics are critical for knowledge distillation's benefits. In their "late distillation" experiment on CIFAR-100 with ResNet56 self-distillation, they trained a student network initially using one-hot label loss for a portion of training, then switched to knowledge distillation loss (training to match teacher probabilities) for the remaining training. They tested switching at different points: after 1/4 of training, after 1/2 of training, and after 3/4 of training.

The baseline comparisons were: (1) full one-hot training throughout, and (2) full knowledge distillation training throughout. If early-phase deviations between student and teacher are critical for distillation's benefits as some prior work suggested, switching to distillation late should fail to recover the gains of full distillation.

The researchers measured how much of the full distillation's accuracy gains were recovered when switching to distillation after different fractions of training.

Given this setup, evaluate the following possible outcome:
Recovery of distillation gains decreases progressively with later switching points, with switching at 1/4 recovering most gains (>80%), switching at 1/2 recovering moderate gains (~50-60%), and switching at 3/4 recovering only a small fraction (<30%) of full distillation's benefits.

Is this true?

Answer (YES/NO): NO